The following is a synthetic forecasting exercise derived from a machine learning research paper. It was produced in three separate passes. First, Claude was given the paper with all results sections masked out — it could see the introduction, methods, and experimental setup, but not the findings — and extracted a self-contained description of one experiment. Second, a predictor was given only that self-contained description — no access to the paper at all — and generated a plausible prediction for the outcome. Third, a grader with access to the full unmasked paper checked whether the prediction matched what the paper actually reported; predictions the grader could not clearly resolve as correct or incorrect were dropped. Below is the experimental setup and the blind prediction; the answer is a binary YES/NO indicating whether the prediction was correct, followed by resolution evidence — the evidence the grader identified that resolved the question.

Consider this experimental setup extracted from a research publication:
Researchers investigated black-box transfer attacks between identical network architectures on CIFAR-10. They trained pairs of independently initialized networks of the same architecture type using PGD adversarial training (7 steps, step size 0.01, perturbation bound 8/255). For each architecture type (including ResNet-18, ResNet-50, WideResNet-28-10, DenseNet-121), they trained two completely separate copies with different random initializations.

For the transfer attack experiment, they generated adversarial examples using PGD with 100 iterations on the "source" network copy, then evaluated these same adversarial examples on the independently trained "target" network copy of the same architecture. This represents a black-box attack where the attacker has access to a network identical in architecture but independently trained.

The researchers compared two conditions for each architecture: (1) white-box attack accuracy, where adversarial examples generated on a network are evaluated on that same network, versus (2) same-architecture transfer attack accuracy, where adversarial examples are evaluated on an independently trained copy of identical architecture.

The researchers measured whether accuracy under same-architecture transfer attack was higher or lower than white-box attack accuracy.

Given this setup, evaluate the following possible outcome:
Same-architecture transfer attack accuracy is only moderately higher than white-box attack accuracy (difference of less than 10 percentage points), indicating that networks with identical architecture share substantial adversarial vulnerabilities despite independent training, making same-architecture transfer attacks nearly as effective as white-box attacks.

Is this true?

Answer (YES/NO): NO